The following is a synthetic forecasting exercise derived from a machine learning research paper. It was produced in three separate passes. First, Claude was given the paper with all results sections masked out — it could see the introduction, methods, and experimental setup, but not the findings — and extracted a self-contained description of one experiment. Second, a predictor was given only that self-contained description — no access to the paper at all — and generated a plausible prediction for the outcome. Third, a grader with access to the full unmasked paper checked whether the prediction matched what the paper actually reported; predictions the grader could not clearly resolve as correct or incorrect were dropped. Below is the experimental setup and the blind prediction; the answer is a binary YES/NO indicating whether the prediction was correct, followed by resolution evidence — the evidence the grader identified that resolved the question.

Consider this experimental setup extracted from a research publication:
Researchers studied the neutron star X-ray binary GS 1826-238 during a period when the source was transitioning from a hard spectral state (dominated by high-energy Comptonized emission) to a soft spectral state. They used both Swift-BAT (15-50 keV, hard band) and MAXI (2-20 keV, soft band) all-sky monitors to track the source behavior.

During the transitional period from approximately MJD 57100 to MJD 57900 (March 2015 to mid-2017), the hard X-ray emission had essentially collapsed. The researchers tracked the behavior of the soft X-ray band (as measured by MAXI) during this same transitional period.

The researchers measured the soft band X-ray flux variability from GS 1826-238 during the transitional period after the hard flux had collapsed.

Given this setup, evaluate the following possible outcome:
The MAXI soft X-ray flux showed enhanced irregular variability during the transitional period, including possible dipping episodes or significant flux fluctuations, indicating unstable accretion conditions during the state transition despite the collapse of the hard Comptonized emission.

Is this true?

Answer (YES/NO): YES